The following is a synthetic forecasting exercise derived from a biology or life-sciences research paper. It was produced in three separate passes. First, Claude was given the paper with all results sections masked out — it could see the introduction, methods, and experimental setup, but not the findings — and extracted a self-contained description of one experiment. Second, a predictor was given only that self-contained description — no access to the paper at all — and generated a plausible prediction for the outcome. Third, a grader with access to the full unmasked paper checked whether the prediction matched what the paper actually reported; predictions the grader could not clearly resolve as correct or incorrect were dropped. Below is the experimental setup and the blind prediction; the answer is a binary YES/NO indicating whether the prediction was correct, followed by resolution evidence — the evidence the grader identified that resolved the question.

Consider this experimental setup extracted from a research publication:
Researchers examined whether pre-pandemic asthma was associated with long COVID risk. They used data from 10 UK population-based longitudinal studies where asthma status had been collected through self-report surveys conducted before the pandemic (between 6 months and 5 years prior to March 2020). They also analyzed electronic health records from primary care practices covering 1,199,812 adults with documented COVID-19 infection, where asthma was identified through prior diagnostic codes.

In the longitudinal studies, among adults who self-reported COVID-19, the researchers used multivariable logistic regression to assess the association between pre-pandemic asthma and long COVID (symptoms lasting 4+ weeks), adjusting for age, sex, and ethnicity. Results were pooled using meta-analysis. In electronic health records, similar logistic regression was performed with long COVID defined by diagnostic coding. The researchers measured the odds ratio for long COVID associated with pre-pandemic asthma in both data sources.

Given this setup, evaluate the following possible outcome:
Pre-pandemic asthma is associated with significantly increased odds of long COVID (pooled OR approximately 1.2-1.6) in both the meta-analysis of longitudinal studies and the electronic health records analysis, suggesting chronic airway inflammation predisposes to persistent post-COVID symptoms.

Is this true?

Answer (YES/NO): YES